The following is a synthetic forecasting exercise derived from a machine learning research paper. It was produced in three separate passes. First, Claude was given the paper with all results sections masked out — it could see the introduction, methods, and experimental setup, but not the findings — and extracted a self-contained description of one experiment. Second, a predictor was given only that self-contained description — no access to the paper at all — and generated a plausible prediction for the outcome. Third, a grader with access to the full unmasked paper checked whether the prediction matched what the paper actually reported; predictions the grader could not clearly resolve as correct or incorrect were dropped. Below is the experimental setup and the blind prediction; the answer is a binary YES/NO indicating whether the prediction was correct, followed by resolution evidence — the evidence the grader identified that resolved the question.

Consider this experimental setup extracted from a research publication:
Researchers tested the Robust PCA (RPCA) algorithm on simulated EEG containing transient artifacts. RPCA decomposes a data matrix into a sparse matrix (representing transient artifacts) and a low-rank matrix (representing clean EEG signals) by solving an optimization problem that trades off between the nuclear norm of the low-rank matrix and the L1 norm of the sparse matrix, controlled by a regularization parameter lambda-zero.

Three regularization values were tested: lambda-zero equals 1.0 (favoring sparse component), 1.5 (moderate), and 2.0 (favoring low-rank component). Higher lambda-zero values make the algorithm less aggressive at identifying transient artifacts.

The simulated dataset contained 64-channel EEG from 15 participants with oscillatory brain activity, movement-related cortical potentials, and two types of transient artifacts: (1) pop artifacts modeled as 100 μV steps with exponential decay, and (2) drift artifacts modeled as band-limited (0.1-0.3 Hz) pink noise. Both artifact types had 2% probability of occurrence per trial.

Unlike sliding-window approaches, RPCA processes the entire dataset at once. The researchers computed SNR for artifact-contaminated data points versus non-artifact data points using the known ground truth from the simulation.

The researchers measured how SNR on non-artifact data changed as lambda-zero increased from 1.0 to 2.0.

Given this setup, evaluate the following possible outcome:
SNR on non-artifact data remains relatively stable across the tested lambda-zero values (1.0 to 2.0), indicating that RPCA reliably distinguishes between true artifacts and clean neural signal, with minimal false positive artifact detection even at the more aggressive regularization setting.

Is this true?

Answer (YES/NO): NO